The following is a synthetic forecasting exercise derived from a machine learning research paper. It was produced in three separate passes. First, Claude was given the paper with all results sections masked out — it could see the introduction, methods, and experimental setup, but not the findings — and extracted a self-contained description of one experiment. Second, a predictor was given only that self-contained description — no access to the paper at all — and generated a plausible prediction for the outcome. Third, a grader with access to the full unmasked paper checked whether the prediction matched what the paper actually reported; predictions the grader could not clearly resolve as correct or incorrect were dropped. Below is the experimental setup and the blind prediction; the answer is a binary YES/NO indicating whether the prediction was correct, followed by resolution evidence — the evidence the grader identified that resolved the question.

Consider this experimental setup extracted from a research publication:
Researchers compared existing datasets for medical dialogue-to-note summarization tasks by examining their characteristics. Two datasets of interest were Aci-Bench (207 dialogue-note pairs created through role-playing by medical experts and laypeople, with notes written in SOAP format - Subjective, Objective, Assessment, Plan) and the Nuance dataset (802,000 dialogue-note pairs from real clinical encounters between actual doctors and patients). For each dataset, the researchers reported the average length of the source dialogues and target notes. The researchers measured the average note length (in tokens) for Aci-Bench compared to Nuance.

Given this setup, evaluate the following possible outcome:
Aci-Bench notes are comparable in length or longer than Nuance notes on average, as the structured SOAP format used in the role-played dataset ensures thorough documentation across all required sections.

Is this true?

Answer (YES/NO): YES